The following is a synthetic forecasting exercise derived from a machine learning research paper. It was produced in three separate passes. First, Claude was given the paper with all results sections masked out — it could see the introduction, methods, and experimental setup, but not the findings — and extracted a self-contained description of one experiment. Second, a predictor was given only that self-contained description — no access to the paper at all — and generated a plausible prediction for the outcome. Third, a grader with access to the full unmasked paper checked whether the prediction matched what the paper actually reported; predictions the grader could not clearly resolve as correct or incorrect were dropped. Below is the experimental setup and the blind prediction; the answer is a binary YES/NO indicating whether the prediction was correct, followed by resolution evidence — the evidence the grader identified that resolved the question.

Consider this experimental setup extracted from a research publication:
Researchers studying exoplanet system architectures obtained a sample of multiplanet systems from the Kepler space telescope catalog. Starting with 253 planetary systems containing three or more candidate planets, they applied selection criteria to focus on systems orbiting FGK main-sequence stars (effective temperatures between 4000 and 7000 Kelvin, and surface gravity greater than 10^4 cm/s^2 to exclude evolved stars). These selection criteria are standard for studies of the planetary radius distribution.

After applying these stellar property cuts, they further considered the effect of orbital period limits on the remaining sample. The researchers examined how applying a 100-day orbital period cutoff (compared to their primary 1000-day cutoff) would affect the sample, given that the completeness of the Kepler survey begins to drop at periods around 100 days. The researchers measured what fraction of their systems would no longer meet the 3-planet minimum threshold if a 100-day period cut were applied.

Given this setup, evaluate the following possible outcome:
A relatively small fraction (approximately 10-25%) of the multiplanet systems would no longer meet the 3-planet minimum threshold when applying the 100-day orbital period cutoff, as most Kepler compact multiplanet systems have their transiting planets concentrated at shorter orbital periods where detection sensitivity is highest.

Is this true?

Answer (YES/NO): YES